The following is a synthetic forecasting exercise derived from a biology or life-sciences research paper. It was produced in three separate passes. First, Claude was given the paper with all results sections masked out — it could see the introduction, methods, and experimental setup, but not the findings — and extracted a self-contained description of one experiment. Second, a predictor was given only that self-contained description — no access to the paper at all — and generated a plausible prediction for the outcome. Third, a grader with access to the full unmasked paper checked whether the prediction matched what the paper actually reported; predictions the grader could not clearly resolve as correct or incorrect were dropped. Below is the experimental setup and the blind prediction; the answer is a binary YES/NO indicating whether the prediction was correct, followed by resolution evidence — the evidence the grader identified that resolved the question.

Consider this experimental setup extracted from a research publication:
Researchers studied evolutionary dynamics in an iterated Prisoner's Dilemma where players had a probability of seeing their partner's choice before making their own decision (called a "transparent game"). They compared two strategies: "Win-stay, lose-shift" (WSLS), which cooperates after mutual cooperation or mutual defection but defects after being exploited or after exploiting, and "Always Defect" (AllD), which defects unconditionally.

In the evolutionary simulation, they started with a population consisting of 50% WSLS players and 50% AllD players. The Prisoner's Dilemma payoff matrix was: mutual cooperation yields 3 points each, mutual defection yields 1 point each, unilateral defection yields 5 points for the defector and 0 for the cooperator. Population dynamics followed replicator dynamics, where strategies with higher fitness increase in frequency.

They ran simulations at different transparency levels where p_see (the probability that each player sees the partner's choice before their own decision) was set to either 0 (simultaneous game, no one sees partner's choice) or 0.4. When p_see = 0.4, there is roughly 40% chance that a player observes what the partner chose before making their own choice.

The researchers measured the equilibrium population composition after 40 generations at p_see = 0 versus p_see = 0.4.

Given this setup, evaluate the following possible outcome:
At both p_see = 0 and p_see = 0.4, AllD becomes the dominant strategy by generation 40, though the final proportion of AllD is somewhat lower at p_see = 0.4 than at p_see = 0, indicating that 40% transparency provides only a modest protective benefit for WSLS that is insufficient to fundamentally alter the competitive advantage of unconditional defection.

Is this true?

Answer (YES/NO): NO